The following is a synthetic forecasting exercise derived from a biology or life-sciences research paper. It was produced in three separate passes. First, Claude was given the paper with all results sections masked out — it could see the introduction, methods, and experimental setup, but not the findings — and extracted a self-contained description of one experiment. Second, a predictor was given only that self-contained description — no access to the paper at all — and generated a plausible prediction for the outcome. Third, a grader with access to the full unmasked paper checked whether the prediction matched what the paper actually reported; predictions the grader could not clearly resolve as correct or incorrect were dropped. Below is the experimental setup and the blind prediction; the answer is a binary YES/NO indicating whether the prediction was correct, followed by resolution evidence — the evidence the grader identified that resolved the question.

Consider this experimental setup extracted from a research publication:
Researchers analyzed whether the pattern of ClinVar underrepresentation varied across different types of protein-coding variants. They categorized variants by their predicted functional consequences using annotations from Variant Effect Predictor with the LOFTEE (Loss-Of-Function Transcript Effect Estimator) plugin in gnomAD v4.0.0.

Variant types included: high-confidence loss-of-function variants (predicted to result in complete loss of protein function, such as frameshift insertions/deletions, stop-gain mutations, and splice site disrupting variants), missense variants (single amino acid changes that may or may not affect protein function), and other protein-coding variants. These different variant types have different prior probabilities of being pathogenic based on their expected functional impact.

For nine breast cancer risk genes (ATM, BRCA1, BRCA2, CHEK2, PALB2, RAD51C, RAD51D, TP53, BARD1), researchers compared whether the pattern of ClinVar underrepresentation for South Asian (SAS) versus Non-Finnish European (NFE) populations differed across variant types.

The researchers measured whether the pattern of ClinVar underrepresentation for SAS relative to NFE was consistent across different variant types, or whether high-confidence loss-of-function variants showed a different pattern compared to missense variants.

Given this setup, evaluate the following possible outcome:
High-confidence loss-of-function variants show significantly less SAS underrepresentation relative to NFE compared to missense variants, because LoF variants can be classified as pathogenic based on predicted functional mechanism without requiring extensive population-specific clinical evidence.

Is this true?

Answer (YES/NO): YES